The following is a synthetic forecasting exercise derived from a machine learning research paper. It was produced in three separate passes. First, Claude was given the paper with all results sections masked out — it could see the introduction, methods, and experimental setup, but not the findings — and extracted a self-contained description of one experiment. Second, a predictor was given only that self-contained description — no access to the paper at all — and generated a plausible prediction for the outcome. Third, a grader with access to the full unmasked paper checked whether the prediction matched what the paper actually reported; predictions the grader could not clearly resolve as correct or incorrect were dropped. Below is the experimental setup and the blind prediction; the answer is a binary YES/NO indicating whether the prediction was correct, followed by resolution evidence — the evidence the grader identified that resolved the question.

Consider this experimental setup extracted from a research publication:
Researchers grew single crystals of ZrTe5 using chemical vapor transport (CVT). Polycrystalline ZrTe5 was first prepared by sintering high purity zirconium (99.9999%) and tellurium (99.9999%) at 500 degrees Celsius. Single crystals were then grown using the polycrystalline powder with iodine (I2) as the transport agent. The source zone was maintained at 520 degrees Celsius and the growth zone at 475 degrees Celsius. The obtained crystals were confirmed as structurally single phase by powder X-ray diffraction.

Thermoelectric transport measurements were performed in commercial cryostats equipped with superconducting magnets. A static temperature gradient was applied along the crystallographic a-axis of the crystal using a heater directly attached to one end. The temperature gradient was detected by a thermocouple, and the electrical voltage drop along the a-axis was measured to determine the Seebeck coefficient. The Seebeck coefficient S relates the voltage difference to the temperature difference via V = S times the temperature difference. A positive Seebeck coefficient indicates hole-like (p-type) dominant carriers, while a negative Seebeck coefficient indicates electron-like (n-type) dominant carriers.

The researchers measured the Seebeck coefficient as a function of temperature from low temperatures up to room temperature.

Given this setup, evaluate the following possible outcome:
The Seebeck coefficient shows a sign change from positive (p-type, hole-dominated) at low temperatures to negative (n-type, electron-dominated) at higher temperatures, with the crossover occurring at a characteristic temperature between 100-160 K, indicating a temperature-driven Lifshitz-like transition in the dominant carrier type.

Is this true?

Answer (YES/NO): NO